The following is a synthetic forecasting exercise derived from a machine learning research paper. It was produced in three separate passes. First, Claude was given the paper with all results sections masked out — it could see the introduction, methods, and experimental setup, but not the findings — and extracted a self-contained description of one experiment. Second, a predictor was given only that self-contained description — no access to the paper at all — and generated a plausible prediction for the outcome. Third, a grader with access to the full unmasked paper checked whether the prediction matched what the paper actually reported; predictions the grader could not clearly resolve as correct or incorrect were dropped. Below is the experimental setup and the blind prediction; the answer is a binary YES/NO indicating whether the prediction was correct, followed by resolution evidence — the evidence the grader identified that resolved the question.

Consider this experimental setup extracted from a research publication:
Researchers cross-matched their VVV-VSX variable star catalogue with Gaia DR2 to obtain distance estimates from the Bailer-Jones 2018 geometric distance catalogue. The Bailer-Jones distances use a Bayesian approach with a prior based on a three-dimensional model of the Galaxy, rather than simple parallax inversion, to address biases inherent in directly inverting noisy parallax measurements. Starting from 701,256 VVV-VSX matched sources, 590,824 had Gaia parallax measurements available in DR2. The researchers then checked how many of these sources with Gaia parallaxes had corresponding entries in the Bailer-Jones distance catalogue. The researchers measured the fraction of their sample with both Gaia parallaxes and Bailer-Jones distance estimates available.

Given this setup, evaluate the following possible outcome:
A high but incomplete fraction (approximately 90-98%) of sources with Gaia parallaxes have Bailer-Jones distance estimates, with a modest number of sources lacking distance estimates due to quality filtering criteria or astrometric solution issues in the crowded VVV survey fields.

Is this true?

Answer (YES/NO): NO